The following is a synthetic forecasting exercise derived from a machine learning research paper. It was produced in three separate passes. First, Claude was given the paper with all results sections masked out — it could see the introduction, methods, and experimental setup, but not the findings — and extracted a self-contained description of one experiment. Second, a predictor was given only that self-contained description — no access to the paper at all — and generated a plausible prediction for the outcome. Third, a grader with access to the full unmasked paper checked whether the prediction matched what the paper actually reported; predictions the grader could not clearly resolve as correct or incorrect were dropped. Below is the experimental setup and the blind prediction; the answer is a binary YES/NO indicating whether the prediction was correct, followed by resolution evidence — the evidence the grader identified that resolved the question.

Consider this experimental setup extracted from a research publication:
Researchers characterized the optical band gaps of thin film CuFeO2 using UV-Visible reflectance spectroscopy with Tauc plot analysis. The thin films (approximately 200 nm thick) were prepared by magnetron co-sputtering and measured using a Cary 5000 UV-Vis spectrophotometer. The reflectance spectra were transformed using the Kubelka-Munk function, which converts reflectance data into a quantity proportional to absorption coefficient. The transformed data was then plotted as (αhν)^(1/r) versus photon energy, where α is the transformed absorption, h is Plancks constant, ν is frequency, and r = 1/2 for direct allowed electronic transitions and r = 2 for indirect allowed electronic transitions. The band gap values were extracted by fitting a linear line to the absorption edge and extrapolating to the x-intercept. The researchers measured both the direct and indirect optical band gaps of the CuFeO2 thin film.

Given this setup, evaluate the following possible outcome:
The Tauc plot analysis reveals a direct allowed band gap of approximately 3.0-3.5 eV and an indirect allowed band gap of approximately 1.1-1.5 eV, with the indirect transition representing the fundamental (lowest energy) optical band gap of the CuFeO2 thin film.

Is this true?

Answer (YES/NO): NO